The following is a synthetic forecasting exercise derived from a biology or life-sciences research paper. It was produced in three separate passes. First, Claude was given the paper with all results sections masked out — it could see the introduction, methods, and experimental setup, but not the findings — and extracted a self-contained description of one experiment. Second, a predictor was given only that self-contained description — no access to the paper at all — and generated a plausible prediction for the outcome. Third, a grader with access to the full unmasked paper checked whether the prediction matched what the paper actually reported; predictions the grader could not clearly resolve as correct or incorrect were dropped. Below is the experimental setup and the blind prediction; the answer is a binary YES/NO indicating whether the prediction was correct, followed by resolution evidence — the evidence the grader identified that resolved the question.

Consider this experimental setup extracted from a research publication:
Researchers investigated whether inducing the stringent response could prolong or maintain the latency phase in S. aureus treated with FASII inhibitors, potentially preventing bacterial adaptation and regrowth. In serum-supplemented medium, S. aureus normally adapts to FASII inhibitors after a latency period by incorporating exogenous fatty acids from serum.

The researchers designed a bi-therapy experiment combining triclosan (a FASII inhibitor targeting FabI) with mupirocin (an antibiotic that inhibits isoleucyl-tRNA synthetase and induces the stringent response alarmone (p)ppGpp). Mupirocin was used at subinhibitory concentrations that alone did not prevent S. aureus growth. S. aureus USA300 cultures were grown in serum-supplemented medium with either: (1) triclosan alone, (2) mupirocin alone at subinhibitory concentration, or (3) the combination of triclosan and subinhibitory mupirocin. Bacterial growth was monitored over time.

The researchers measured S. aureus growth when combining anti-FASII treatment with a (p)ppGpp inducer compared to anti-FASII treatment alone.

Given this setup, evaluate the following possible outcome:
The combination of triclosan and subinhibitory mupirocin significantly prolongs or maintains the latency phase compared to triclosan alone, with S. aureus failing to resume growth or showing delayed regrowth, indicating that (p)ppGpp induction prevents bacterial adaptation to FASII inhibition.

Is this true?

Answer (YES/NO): YES